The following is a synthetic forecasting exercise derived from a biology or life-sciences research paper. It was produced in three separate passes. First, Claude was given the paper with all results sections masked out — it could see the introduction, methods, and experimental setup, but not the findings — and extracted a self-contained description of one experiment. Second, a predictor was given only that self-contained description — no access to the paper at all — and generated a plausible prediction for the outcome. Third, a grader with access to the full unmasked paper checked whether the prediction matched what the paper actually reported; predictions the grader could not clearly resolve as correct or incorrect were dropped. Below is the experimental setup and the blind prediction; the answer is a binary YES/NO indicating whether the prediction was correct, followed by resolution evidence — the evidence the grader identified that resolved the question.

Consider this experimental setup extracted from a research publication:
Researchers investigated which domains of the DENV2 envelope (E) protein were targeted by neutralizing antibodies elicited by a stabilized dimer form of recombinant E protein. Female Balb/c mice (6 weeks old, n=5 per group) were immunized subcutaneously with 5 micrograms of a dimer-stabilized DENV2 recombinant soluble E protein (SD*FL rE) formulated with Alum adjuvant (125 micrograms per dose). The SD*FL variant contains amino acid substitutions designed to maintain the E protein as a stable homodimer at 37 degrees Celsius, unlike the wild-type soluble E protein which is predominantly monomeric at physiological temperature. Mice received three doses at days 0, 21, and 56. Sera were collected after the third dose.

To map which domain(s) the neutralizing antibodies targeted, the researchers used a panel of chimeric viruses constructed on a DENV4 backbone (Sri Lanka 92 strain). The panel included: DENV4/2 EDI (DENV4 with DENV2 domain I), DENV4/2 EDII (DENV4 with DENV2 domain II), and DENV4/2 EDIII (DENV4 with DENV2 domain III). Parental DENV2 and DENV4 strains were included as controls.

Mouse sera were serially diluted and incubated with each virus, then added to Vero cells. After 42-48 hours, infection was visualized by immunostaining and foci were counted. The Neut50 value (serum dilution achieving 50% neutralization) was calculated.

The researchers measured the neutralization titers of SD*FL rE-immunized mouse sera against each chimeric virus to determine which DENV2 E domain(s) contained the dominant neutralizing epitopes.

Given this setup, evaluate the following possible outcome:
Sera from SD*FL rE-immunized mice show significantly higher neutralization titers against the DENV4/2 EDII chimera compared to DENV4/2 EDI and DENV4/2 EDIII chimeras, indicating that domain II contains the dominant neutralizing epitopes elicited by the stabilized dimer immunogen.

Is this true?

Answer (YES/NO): NO